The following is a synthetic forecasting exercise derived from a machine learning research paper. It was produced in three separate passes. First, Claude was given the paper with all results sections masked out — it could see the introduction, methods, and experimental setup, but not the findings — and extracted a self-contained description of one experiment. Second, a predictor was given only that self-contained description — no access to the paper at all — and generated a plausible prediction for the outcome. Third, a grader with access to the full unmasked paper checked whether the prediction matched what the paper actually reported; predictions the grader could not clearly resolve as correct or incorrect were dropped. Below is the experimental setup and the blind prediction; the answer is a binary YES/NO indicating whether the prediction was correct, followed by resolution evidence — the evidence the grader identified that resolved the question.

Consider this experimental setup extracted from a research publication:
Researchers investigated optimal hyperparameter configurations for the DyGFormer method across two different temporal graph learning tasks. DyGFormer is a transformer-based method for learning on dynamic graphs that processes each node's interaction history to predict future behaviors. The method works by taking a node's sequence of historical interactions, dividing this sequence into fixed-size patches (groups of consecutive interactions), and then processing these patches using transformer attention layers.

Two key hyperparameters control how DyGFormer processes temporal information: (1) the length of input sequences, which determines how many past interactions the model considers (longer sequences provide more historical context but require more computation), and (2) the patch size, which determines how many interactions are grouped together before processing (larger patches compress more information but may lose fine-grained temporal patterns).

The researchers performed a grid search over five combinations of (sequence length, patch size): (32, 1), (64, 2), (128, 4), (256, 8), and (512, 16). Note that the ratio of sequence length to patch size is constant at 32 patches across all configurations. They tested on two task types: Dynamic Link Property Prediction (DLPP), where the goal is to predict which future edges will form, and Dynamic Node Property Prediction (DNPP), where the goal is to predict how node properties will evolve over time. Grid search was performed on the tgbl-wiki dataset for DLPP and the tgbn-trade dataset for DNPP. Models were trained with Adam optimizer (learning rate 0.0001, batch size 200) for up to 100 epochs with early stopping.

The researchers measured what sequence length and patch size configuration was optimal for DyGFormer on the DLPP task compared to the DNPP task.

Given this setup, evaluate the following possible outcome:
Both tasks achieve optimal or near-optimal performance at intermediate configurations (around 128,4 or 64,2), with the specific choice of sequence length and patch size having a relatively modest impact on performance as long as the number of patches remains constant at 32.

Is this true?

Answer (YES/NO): NO